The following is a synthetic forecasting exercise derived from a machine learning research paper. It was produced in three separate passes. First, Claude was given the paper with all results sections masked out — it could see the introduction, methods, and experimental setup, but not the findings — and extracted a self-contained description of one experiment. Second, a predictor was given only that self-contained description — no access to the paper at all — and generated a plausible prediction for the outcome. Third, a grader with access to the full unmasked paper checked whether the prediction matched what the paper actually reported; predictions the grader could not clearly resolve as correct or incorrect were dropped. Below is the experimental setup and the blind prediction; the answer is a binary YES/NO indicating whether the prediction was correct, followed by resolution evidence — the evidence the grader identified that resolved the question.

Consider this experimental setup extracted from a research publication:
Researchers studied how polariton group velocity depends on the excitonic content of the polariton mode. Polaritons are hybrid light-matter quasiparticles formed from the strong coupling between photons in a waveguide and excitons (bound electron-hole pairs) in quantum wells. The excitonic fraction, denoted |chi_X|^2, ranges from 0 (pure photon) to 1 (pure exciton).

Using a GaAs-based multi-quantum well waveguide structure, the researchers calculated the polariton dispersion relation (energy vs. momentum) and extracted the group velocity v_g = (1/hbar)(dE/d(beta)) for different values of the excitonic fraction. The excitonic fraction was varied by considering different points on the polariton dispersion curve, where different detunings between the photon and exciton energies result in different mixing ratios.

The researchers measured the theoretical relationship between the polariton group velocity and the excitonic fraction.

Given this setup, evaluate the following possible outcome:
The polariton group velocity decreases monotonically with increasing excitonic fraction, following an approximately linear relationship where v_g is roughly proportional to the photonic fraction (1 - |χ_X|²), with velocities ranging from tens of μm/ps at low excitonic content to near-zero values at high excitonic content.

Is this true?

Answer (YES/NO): YES